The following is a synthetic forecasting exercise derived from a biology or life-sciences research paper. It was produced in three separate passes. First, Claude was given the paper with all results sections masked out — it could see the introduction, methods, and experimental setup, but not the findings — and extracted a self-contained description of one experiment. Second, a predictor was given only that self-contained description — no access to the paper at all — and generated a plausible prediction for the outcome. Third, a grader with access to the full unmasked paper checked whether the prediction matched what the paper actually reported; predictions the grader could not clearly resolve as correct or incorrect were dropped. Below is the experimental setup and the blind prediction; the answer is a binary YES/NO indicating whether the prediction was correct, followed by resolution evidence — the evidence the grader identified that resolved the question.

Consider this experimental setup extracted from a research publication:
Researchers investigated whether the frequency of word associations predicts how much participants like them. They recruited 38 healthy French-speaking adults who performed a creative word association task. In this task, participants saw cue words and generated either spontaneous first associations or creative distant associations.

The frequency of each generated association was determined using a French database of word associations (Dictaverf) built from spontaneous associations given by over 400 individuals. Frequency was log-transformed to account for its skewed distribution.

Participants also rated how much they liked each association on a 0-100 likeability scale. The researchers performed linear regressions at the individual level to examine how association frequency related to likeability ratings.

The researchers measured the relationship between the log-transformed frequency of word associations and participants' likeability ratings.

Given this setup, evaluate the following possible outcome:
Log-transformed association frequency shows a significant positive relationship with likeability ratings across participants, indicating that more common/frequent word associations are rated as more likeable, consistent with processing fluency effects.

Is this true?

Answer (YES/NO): NO